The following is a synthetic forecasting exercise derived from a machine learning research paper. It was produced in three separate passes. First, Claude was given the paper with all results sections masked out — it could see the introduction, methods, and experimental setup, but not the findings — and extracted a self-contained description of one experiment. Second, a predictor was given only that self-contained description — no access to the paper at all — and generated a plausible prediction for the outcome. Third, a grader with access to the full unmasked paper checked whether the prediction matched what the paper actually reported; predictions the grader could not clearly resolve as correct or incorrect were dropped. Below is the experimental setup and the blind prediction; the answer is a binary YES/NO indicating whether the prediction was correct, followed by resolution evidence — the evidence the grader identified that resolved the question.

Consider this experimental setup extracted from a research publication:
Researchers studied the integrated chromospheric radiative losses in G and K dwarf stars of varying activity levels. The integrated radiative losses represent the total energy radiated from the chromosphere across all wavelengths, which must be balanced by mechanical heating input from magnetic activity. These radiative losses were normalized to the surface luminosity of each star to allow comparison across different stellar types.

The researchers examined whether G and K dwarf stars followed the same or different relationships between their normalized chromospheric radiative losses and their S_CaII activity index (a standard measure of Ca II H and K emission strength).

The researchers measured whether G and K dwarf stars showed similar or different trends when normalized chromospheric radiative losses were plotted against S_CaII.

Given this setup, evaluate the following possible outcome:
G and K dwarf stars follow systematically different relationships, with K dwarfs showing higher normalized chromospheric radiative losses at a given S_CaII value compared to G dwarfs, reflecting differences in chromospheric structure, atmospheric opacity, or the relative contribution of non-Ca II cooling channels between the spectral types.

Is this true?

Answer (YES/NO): NO